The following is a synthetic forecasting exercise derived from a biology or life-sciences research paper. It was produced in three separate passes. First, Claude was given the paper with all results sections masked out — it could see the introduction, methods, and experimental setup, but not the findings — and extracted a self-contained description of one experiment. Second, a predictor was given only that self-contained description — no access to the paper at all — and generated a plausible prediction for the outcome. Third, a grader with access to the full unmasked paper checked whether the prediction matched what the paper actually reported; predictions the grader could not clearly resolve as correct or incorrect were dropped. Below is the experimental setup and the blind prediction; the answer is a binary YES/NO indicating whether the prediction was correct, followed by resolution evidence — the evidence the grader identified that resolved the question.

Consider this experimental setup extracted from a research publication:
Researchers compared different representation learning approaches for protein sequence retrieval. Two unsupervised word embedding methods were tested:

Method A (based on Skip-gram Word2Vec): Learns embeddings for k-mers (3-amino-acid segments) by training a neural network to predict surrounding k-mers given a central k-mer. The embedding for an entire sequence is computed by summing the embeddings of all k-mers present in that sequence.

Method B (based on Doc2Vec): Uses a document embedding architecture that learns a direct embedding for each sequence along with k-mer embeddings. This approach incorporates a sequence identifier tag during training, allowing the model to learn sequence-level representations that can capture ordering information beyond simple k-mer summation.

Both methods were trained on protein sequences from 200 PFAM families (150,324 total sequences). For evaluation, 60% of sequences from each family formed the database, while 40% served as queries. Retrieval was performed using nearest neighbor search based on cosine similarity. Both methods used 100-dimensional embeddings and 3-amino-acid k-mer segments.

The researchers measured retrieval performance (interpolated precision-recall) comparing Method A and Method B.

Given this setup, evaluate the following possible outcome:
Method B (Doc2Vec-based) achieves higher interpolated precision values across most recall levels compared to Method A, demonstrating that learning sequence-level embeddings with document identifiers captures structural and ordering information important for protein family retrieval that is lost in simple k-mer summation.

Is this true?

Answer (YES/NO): NO